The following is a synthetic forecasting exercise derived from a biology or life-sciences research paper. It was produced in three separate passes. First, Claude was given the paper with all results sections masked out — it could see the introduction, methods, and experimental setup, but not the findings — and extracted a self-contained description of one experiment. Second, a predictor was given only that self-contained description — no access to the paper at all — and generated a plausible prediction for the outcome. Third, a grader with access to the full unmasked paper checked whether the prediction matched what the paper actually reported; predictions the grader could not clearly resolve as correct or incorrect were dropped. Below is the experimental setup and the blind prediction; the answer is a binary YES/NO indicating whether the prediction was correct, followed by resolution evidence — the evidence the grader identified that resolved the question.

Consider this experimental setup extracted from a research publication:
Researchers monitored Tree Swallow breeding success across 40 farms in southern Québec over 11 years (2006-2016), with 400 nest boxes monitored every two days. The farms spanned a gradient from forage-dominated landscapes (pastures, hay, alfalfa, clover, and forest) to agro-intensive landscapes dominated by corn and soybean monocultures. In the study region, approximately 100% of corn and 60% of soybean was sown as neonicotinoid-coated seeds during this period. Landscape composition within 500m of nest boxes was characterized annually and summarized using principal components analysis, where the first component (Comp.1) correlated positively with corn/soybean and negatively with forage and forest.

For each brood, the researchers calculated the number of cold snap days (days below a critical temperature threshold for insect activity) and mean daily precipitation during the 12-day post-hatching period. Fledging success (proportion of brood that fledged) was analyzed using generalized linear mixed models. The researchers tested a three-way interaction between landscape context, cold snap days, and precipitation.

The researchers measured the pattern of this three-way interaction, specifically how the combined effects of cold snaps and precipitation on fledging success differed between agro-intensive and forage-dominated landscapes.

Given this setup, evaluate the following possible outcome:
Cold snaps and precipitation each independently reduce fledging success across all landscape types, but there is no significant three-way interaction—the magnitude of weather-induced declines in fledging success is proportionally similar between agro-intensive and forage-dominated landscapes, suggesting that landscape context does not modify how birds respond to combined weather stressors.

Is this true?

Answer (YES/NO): NO